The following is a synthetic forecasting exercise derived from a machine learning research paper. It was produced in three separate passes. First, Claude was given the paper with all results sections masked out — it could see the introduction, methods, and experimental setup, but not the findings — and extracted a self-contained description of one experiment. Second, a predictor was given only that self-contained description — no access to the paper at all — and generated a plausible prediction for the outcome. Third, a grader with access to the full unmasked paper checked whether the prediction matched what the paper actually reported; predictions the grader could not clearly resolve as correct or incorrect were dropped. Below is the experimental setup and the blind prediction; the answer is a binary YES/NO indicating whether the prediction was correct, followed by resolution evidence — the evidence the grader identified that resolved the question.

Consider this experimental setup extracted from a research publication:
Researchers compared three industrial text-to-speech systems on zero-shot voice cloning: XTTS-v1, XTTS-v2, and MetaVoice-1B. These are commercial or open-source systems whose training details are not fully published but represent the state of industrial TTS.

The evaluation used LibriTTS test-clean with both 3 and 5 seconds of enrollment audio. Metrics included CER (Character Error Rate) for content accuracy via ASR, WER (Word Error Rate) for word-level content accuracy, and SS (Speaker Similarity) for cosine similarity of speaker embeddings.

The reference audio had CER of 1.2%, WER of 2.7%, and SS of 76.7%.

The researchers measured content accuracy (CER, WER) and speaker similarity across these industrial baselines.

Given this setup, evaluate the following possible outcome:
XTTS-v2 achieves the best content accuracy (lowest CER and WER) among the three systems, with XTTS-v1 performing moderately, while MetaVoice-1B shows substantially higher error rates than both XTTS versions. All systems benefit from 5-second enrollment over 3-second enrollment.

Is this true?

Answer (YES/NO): NO